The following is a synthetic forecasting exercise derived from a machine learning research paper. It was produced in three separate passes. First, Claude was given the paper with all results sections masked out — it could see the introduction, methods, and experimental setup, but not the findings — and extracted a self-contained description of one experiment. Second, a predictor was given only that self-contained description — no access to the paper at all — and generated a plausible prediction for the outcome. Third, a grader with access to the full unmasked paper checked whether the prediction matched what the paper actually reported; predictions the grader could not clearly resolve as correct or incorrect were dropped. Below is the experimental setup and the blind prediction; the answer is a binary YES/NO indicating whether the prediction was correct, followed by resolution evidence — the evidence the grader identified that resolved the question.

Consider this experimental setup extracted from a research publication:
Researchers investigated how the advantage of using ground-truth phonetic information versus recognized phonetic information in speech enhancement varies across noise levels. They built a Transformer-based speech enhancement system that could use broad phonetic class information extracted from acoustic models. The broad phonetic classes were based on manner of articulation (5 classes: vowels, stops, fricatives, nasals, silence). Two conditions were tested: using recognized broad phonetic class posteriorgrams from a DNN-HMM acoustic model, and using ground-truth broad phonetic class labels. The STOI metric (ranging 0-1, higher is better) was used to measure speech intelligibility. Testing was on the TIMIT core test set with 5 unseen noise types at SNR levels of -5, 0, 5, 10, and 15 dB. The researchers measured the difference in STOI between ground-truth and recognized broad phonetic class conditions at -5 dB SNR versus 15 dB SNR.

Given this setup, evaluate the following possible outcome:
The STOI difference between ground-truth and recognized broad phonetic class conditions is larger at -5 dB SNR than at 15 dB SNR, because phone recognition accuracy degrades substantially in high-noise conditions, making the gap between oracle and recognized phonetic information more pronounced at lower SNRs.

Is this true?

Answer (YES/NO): YES